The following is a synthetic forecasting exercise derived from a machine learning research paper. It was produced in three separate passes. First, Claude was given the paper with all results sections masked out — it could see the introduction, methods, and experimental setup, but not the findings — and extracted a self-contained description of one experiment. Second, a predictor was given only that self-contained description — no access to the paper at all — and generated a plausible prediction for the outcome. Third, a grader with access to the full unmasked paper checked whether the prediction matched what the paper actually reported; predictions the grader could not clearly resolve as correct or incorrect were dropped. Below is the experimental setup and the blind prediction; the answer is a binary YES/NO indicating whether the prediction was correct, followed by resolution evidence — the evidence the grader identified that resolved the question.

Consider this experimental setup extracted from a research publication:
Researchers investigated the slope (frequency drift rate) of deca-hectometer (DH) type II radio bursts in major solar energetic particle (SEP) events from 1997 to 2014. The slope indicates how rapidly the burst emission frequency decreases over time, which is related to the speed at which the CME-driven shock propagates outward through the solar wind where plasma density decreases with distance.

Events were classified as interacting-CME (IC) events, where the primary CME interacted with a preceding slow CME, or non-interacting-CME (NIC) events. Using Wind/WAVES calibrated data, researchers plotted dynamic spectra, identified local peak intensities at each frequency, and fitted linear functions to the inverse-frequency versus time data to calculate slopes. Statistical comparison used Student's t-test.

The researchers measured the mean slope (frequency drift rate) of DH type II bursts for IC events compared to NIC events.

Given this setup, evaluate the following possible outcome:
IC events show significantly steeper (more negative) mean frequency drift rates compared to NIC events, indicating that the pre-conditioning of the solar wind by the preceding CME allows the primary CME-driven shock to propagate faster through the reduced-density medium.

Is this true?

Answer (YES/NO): NO